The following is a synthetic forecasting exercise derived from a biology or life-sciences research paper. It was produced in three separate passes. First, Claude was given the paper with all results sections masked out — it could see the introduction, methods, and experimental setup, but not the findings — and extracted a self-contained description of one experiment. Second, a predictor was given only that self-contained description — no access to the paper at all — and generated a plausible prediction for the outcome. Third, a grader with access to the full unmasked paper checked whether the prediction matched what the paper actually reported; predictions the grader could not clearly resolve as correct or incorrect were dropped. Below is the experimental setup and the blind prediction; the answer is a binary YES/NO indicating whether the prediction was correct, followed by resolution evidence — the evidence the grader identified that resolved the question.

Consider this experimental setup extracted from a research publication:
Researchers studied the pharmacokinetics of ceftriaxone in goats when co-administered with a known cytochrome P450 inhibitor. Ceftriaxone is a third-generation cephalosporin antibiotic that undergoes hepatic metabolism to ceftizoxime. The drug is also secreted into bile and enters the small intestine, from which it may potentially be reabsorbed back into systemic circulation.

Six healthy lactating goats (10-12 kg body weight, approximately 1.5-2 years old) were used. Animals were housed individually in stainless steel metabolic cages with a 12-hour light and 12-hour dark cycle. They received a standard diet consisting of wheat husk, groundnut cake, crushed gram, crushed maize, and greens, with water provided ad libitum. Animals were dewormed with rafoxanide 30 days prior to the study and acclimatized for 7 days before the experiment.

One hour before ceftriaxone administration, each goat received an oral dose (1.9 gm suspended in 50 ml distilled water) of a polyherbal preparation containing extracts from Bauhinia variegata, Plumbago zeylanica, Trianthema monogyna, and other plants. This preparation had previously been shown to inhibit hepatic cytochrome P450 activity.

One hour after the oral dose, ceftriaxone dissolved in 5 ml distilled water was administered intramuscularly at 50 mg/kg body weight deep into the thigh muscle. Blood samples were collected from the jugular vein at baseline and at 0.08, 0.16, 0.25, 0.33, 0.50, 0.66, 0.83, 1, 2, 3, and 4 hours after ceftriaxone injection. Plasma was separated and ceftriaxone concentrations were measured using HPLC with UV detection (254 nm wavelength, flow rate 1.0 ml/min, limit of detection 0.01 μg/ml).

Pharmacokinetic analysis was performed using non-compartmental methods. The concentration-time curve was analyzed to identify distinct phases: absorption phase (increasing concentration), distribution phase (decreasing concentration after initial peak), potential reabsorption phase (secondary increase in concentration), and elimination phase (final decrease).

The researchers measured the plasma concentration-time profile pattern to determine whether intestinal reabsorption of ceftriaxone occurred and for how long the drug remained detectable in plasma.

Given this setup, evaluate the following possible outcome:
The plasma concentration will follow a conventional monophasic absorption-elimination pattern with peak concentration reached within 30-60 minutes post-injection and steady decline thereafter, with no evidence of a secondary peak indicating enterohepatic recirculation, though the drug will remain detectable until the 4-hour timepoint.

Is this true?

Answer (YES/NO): NO